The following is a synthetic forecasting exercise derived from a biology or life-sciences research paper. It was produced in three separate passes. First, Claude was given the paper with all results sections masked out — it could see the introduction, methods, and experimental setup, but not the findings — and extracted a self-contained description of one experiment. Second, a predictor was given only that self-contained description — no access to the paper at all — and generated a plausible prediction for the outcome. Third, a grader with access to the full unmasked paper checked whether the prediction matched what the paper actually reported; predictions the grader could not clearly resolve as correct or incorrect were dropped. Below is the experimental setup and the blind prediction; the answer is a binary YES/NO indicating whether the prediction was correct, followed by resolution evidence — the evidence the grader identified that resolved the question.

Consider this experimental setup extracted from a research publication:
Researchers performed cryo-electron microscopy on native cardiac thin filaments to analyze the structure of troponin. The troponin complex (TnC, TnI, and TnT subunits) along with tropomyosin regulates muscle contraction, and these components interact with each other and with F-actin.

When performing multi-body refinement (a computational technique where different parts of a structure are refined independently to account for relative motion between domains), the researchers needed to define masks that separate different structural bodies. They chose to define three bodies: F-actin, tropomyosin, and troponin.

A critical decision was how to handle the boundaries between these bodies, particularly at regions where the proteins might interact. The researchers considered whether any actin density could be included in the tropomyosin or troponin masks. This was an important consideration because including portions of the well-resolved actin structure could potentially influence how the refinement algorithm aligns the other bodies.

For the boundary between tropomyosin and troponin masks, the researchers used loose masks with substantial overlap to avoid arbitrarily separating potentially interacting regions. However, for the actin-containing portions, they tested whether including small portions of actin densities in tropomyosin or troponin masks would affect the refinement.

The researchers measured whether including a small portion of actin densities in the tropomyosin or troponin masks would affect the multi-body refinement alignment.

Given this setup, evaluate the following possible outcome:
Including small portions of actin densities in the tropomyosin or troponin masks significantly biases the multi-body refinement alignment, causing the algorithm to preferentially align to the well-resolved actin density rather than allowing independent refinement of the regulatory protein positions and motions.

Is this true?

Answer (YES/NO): YES